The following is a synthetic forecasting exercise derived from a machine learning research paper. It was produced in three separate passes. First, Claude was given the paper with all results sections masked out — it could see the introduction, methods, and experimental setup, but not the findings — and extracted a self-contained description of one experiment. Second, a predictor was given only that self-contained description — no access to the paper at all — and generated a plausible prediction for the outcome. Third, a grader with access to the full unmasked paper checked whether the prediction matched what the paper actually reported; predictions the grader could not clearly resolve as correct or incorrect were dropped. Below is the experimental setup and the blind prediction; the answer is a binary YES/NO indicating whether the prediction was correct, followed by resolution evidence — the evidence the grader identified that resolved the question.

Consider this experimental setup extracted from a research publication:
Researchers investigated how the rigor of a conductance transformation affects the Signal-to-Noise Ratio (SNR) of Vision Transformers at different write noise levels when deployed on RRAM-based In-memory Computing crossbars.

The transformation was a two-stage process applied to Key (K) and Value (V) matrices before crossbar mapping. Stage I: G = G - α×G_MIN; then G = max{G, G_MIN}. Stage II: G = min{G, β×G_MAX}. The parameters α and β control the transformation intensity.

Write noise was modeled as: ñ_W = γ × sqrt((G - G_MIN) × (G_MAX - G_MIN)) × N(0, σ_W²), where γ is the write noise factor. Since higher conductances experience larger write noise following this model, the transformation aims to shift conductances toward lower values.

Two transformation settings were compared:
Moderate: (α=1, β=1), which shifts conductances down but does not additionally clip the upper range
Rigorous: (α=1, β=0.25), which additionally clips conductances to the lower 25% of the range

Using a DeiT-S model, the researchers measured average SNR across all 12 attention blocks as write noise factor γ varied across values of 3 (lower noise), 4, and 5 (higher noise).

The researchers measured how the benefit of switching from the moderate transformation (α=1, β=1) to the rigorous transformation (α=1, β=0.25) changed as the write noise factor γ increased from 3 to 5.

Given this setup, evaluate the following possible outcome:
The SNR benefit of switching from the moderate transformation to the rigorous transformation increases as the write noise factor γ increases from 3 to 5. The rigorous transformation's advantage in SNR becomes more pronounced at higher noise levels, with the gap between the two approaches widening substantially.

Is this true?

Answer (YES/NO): YES